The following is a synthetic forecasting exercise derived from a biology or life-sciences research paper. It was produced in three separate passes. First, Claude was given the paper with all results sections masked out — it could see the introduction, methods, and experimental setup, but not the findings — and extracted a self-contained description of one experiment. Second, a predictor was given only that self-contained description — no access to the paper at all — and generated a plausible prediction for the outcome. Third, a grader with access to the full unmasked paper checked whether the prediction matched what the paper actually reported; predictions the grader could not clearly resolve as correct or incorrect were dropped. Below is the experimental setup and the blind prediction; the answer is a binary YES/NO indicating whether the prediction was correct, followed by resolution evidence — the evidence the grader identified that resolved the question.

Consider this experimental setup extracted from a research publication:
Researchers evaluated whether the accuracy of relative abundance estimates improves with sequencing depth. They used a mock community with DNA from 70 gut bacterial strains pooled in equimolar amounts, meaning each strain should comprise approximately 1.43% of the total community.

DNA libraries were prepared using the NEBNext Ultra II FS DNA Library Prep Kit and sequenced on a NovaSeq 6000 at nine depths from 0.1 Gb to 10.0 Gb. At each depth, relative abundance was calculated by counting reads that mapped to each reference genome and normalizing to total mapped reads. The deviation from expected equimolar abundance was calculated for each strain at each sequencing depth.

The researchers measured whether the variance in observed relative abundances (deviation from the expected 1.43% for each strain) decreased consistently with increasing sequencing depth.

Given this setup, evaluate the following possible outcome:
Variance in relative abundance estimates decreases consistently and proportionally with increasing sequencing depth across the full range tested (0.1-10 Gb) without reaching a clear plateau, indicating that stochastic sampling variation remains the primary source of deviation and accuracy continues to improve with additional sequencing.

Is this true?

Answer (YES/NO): NO